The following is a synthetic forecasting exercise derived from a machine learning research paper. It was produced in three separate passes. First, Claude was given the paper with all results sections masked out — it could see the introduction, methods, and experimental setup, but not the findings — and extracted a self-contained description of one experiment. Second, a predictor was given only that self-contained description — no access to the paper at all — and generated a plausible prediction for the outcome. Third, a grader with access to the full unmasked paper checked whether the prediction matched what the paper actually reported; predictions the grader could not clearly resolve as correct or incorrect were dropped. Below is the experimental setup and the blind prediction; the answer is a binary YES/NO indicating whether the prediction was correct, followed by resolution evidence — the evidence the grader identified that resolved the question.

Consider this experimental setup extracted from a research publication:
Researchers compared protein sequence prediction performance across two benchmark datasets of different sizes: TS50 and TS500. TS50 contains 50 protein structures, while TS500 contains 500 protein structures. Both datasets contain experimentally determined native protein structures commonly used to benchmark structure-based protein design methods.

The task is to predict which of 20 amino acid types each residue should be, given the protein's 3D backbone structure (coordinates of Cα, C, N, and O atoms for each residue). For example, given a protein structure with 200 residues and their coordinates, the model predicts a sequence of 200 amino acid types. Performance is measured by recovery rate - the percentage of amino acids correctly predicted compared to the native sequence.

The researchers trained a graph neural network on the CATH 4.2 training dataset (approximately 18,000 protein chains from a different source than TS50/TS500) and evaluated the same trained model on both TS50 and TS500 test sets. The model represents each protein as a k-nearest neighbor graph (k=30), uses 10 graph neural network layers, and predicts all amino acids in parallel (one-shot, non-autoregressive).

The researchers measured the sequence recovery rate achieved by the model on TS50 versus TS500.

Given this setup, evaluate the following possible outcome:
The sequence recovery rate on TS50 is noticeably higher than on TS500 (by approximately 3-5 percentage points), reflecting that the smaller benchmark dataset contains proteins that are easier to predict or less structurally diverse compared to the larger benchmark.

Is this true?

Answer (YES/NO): NO